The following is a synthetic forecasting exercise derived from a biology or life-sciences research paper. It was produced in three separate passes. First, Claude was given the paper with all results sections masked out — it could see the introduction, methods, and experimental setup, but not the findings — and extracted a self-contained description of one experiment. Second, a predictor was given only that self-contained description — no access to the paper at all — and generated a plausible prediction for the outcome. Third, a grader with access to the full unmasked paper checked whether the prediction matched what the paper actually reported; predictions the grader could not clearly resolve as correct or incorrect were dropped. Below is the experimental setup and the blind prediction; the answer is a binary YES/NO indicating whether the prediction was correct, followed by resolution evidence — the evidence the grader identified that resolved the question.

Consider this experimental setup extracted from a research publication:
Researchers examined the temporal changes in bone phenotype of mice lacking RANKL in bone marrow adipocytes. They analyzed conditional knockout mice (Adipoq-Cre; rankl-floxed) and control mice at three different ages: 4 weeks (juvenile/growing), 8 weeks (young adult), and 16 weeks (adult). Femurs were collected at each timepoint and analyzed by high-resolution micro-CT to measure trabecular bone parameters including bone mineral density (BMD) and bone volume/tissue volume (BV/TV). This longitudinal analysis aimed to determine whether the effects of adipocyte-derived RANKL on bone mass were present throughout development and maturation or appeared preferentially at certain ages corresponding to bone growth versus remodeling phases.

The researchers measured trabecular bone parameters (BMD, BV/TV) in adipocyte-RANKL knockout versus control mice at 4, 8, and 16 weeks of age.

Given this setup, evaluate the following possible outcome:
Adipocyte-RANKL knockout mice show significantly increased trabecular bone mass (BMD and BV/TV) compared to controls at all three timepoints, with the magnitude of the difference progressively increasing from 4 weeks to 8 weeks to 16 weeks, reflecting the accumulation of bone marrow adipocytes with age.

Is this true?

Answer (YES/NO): NO